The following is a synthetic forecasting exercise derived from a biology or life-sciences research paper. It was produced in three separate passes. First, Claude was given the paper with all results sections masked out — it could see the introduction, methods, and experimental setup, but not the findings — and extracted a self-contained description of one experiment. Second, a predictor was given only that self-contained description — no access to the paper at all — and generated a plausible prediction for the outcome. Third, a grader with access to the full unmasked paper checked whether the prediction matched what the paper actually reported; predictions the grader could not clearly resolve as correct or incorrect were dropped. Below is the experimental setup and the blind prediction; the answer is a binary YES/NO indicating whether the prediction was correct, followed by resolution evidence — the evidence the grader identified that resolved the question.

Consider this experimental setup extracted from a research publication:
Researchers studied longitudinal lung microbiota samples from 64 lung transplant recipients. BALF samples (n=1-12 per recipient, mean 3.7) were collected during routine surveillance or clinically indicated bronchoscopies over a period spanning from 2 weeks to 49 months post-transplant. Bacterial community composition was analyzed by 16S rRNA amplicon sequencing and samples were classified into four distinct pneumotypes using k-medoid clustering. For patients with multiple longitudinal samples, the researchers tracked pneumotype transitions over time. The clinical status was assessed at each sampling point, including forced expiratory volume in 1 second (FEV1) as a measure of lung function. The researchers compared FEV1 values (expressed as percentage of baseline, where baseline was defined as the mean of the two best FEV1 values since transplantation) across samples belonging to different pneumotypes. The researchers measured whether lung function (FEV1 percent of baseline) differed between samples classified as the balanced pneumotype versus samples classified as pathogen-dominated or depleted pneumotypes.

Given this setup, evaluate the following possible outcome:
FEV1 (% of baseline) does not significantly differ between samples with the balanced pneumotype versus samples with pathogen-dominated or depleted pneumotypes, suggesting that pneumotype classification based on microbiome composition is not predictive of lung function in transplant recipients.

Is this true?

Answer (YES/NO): NO